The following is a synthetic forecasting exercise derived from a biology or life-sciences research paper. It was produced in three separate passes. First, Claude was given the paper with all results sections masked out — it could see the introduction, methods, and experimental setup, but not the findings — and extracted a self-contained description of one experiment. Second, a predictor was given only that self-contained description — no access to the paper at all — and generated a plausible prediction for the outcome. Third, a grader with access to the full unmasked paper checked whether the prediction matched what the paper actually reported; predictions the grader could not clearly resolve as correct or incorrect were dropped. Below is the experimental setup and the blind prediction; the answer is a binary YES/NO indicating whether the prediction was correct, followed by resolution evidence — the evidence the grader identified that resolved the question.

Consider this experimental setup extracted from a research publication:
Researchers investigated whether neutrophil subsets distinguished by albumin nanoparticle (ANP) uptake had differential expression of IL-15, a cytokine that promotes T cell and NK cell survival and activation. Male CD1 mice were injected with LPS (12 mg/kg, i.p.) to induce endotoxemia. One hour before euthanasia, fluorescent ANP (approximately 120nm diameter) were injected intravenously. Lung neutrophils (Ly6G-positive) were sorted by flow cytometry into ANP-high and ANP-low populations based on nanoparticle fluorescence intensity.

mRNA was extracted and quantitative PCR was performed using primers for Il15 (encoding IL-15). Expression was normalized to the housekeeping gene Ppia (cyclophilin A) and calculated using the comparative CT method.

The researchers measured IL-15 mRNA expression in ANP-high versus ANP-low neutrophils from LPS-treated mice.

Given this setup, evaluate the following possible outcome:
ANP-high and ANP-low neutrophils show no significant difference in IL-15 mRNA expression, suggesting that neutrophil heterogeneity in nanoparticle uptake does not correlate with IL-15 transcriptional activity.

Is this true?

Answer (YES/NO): NO